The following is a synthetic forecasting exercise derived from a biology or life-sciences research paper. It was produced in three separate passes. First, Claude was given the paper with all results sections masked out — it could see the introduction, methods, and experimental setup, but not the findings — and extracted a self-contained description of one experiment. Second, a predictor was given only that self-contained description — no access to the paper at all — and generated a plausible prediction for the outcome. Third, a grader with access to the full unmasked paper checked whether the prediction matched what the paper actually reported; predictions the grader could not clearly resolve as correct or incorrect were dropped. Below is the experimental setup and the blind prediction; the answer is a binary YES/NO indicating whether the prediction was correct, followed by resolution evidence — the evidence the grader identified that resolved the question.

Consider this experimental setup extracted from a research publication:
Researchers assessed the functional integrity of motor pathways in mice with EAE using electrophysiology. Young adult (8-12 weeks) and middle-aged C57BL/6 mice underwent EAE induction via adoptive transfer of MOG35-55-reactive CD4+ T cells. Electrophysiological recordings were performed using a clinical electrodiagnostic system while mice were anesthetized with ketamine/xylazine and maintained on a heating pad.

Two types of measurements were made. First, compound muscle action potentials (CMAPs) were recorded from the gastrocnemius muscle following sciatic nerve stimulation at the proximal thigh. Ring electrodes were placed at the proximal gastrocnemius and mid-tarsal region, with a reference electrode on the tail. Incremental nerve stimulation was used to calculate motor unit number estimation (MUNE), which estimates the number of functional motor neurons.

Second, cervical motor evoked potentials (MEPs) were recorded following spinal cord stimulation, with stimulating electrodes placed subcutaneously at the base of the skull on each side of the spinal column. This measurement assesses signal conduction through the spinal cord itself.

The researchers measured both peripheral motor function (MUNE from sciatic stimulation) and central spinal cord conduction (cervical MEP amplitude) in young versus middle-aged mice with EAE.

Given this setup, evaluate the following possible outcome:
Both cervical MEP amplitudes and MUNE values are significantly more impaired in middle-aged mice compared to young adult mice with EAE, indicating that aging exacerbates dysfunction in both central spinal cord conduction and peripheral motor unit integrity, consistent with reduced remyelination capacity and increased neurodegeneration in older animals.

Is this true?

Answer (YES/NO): YES